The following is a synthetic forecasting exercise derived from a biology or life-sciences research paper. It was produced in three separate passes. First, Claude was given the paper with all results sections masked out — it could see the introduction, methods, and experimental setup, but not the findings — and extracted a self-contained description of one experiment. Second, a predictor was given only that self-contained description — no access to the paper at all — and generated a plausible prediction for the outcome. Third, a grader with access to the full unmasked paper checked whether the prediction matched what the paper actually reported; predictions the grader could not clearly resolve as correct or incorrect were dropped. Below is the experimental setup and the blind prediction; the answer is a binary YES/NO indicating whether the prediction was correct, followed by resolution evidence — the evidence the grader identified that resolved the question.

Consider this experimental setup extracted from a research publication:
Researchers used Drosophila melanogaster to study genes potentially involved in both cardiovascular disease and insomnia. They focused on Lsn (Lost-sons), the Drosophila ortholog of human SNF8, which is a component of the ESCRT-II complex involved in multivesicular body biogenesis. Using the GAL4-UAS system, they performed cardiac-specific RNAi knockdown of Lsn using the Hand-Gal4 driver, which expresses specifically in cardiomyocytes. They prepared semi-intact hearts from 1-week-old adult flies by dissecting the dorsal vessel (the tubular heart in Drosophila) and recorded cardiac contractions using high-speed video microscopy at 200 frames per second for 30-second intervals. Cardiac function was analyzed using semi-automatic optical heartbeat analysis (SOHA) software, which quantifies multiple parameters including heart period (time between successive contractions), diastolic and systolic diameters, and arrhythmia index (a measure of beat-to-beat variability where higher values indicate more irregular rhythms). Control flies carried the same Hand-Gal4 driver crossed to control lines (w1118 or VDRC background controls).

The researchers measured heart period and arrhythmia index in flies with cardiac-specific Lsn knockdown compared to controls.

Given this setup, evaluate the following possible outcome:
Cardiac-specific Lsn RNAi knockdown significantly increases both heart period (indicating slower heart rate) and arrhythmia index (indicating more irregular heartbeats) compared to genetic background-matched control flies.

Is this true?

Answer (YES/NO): NO